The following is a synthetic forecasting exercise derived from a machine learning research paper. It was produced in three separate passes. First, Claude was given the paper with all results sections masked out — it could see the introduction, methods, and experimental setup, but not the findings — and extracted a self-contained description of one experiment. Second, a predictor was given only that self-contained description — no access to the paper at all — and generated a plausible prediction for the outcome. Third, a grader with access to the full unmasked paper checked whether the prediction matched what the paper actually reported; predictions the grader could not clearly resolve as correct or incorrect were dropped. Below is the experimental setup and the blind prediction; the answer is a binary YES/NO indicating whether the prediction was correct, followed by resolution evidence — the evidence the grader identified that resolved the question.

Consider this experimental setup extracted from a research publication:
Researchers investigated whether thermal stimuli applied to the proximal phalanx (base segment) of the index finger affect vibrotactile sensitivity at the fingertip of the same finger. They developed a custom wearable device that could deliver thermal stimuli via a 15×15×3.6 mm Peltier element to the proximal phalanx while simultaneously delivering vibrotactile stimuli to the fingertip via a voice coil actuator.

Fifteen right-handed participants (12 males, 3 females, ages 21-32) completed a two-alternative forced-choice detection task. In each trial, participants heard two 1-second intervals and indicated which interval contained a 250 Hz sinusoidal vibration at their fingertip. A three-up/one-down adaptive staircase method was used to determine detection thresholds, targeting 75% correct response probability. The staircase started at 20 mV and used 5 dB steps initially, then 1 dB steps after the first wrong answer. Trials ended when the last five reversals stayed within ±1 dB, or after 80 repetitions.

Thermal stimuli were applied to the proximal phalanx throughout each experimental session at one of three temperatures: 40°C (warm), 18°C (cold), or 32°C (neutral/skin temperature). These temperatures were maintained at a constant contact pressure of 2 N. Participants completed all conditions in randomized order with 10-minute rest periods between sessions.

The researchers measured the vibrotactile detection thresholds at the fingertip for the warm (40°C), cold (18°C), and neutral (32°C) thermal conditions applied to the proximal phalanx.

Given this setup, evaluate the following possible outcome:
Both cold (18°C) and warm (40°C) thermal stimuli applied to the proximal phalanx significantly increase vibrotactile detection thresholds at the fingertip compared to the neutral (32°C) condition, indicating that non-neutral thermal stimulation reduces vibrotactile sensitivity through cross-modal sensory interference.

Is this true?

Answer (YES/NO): NO